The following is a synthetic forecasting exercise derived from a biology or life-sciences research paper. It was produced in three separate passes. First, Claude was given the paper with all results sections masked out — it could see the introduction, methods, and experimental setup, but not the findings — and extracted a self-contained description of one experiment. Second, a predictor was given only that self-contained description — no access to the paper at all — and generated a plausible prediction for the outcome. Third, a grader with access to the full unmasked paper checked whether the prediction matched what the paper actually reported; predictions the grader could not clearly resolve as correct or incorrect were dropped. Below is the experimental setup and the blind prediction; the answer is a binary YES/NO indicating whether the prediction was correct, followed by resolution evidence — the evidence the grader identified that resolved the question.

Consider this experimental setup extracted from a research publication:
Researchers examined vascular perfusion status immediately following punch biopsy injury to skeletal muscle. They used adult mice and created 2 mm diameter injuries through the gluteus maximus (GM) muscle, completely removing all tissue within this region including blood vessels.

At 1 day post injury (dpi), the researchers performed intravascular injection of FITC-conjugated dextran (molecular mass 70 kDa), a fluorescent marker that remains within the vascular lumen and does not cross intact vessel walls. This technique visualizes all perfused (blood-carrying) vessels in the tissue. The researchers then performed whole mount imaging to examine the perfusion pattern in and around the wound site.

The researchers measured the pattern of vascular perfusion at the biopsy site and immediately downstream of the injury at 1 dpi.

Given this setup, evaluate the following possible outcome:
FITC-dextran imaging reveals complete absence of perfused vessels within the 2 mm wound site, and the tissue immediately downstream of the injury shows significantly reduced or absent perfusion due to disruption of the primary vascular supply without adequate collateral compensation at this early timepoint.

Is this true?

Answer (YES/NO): NO